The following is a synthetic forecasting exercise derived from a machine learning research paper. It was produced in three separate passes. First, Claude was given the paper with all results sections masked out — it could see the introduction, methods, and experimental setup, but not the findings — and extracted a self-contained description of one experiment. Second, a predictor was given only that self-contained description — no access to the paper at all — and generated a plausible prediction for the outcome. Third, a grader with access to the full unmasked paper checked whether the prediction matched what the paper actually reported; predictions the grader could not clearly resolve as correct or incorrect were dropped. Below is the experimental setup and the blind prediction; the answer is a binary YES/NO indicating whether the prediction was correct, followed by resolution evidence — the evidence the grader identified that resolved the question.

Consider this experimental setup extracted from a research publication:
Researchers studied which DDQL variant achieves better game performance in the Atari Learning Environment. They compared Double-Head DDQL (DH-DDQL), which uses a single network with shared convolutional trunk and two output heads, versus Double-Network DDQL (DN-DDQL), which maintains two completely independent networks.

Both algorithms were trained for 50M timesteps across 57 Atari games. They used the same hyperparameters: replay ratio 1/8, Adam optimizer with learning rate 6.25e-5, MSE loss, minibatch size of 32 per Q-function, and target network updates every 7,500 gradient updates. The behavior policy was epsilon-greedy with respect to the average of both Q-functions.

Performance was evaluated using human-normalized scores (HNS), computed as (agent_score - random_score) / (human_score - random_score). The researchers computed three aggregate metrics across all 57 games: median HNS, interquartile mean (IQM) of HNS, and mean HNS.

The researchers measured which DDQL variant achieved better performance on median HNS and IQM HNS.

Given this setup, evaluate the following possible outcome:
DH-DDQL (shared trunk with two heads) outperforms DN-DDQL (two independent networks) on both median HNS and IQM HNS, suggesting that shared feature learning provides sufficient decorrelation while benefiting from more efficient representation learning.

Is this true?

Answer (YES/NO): YES